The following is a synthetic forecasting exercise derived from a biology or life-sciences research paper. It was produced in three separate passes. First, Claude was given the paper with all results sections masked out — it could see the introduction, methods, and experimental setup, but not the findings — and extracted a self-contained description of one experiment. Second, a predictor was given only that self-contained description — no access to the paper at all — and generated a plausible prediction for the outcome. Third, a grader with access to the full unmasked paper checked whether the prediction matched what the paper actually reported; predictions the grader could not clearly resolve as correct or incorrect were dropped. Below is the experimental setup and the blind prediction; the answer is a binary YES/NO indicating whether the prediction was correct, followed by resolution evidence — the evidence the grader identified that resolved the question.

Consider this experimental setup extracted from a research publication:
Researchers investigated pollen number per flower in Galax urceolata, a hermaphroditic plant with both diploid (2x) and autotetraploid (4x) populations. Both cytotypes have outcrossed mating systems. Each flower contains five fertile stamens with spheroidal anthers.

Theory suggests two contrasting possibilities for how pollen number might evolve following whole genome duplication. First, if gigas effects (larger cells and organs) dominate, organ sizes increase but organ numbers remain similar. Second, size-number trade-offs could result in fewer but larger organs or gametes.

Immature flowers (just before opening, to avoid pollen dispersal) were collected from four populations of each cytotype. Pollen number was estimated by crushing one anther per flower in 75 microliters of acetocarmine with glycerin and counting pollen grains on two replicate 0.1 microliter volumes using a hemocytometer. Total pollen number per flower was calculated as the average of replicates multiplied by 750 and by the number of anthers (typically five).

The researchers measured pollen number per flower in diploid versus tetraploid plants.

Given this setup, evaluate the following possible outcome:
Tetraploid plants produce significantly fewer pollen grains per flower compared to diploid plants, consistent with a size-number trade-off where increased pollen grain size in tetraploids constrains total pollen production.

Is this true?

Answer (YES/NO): NO